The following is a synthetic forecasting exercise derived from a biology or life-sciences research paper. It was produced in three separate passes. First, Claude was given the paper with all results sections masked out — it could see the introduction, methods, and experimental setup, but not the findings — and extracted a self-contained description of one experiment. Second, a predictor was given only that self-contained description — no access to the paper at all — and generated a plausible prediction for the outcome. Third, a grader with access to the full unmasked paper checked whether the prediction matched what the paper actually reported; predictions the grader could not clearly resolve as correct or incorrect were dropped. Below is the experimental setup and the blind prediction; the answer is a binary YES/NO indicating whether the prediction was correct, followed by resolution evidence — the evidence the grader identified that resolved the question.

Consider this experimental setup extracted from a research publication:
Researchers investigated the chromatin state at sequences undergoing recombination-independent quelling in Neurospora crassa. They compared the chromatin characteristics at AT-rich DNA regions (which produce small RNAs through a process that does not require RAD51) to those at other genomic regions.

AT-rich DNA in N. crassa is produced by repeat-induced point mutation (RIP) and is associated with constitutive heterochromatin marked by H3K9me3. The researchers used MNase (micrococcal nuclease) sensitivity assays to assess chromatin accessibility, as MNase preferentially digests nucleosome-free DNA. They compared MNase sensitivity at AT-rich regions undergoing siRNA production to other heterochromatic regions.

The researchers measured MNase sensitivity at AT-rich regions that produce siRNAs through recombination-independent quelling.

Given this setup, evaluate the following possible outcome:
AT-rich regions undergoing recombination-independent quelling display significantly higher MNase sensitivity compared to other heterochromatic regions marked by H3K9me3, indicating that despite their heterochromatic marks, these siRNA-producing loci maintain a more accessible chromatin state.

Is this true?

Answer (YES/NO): NO